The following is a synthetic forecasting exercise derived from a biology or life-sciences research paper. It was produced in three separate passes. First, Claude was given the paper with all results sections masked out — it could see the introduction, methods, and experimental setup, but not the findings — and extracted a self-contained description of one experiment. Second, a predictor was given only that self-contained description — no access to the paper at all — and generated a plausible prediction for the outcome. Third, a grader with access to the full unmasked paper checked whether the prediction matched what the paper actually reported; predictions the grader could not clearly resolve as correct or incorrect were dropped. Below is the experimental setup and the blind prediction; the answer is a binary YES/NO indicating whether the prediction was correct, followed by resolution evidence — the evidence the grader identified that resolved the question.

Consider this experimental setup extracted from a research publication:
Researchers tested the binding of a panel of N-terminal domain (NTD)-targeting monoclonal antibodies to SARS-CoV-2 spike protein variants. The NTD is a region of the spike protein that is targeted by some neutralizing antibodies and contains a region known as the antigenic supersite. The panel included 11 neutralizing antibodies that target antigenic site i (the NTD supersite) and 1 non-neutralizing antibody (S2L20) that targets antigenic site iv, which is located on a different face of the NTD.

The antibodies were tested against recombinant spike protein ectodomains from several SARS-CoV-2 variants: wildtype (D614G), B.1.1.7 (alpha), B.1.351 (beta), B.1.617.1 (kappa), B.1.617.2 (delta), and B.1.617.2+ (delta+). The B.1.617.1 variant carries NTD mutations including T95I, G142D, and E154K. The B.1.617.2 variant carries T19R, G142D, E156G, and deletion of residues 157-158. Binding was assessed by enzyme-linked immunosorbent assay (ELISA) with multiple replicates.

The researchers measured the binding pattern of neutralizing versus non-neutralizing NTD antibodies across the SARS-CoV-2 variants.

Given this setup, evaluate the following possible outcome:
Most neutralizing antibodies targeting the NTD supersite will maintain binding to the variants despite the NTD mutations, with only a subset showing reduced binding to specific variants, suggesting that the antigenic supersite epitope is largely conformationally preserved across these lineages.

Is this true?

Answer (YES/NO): NO